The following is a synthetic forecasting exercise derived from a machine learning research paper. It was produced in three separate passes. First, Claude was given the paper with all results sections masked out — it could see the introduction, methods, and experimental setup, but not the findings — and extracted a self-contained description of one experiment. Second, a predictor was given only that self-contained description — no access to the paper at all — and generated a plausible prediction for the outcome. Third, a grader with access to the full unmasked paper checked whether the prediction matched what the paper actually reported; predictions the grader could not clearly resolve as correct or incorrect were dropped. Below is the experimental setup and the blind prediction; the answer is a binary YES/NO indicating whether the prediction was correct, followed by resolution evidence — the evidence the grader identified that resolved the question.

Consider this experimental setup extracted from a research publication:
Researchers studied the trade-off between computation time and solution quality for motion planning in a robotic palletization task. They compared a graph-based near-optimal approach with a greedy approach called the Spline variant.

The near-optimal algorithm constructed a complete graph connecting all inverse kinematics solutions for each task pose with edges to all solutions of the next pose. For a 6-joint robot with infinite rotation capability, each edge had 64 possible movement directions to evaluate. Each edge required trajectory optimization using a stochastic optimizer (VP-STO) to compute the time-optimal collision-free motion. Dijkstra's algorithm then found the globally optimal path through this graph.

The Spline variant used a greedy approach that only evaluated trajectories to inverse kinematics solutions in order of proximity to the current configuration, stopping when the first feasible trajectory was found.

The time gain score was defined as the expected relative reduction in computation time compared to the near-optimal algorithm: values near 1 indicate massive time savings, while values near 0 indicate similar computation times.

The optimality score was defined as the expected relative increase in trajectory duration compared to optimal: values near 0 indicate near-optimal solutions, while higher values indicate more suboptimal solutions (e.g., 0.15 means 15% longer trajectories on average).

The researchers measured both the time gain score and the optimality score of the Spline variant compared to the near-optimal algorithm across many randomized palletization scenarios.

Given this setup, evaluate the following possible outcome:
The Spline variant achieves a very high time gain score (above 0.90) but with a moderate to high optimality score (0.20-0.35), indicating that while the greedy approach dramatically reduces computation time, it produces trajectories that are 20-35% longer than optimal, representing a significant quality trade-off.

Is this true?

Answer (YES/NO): NO